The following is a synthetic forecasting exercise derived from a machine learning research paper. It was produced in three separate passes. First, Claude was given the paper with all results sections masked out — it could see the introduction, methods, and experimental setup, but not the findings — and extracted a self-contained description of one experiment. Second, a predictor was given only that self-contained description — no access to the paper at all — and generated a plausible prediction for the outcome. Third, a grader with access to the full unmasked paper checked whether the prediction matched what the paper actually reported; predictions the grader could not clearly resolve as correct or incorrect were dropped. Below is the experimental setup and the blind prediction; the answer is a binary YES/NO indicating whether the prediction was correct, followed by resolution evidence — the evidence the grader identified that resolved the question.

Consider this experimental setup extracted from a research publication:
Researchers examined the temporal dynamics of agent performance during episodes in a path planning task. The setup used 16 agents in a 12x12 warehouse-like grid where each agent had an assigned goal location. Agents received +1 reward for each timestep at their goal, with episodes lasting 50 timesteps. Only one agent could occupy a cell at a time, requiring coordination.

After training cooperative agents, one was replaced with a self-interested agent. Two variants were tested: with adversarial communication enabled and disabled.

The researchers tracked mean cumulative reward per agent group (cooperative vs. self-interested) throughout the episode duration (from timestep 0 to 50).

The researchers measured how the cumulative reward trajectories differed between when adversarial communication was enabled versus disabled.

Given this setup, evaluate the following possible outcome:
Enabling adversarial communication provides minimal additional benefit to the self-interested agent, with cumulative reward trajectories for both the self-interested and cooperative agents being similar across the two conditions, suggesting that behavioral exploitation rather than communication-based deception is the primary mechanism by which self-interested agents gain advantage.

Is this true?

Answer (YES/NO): NO